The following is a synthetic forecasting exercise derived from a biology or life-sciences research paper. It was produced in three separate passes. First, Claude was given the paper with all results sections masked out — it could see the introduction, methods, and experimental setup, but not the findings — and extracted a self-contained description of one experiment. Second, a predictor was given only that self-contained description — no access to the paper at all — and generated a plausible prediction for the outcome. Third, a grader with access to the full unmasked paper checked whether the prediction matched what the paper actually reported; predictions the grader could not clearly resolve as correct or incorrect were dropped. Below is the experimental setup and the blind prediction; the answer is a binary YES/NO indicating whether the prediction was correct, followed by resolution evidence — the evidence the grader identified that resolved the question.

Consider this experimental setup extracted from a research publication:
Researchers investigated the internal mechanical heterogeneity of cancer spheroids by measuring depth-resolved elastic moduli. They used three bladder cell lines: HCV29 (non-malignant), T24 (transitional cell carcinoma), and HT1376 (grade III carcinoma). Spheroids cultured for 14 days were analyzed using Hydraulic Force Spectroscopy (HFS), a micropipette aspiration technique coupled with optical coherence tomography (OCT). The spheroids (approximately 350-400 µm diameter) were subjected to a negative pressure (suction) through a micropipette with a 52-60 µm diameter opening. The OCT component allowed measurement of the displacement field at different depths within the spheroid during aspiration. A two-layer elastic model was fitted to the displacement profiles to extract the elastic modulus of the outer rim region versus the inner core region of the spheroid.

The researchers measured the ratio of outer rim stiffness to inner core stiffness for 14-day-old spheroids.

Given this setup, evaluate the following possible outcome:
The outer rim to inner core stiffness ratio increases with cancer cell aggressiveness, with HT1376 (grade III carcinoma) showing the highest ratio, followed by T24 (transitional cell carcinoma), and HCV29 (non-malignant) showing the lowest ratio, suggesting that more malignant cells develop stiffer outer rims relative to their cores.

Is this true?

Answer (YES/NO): YES